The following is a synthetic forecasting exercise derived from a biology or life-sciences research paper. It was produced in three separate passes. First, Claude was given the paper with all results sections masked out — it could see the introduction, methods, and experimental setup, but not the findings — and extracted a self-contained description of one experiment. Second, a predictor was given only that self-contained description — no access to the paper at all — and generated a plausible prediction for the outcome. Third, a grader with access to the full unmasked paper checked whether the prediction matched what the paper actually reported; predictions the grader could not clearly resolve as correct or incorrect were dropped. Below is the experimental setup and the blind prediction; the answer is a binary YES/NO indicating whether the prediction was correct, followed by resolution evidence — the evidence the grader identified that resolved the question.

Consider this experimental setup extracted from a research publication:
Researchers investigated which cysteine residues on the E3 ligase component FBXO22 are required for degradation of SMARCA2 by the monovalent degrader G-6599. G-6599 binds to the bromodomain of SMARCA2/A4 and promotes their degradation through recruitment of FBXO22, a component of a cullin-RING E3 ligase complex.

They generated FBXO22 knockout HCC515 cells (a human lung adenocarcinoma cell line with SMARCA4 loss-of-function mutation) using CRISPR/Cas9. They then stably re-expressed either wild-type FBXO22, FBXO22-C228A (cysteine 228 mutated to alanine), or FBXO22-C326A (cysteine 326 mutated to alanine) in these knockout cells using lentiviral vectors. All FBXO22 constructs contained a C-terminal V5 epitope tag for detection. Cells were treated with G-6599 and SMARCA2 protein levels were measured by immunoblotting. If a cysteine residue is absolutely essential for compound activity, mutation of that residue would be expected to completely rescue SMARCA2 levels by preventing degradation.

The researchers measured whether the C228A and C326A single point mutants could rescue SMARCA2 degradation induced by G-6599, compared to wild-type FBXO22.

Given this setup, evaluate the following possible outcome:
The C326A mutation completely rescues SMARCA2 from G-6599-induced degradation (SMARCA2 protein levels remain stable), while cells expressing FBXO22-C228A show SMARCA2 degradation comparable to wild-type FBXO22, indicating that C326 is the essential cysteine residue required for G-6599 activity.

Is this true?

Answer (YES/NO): NO